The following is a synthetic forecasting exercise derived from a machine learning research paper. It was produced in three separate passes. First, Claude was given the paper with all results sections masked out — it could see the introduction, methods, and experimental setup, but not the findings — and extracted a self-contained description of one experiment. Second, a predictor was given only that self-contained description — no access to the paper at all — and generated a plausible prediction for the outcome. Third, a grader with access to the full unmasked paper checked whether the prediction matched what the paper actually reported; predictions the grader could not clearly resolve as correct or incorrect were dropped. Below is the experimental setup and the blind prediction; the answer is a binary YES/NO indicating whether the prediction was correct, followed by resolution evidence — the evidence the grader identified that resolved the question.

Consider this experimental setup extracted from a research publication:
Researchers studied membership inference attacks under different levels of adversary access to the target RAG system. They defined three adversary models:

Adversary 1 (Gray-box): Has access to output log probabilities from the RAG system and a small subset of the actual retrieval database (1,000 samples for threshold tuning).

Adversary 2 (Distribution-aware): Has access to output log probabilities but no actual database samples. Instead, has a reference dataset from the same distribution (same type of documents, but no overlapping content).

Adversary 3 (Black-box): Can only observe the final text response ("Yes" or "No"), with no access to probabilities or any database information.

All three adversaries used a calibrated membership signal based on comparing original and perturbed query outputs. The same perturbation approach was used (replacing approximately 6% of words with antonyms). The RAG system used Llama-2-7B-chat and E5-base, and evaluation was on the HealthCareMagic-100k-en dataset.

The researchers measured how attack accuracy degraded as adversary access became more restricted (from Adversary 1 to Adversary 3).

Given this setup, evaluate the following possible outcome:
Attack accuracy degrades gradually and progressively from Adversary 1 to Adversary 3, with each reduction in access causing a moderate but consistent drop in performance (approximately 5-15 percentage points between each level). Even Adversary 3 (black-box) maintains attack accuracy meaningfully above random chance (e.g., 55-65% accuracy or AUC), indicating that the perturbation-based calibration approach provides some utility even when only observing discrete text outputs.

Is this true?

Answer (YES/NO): NO